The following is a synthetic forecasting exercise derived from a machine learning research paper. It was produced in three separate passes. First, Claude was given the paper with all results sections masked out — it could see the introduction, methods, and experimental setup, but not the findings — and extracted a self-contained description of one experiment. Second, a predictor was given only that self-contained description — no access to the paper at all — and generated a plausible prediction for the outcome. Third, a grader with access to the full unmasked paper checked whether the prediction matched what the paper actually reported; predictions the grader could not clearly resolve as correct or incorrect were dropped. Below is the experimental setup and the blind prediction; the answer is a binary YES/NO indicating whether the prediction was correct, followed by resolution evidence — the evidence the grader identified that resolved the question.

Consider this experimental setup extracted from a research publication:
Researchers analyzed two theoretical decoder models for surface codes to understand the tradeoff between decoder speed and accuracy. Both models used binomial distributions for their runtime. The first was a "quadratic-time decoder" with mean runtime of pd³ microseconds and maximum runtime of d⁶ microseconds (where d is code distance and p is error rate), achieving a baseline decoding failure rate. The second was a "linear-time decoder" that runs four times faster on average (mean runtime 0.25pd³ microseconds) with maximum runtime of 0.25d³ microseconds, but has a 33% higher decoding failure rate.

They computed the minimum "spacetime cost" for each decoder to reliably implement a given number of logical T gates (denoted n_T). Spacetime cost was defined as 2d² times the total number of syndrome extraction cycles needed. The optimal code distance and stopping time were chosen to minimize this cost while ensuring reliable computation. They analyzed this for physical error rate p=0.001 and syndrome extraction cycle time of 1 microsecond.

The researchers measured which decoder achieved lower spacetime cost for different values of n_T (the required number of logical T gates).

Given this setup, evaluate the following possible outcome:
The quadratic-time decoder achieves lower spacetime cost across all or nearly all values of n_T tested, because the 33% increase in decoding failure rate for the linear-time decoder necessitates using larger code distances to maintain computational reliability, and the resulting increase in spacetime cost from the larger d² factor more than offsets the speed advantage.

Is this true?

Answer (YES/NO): NO